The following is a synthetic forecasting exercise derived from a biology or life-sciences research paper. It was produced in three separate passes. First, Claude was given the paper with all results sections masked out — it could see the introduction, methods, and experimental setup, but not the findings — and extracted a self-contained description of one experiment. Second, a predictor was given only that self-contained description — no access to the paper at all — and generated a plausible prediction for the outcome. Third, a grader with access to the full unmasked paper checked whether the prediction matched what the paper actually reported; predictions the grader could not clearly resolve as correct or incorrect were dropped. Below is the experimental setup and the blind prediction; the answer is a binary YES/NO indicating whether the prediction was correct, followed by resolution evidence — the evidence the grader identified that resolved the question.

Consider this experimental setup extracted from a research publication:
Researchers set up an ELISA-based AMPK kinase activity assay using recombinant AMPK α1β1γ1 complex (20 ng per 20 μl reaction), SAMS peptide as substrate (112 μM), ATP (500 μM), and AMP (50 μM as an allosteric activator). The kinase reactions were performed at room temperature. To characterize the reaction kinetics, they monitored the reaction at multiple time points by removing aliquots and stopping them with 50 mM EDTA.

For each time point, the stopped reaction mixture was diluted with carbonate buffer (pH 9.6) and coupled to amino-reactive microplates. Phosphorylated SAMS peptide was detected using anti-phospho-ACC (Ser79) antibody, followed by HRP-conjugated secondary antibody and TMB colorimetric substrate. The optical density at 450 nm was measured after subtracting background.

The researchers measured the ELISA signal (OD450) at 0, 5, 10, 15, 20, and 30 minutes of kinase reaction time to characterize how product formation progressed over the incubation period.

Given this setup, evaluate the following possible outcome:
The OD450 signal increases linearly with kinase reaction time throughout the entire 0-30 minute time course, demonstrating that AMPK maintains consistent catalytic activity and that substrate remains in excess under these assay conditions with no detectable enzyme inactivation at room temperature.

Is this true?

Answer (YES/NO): YES